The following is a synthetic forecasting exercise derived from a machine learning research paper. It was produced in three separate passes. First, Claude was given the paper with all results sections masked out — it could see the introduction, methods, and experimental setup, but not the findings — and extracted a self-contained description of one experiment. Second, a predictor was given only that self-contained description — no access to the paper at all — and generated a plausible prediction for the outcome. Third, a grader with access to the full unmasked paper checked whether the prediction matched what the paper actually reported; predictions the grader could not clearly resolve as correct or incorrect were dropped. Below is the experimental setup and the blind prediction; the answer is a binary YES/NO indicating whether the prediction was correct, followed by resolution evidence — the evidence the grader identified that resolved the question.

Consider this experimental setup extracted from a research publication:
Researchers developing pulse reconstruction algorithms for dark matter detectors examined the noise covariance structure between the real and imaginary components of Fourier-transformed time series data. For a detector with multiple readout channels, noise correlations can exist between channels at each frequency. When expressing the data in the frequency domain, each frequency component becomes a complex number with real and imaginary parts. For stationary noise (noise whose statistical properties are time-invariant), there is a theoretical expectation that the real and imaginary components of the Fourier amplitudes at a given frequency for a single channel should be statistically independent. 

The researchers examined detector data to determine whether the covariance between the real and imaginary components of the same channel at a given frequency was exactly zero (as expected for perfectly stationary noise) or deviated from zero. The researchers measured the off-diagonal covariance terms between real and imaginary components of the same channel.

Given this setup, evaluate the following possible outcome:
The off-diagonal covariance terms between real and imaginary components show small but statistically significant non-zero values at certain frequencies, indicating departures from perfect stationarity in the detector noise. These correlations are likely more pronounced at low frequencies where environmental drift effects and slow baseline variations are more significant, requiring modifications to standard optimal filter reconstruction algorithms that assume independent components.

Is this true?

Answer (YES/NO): NO